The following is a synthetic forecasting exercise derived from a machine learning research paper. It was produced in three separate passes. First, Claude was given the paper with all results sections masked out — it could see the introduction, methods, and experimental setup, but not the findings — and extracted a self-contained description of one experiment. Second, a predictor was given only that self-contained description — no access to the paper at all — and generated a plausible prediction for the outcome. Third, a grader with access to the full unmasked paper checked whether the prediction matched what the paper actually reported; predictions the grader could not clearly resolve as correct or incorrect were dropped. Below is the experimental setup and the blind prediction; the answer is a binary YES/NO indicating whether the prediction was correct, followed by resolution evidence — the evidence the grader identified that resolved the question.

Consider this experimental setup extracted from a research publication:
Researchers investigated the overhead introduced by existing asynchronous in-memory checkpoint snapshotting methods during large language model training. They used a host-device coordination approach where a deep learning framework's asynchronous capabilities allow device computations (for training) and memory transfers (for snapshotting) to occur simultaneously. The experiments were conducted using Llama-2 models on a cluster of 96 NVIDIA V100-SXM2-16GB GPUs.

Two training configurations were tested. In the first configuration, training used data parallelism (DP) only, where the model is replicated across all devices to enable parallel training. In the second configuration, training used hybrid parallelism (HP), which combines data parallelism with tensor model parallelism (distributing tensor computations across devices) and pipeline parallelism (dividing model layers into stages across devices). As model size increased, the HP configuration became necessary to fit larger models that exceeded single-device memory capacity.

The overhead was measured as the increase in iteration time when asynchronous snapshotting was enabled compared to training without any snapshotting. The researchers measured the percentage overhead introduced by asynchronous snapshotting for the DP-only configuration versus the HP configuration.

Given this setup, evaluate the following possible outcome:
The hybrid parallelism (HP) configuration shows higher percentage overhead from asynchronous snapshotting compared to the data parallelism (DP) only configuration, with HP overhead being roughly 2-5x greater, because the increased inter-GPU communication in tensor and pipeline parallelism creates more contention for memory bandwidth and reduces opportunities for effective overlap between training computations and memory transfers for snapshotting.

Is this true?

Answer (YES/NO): NO